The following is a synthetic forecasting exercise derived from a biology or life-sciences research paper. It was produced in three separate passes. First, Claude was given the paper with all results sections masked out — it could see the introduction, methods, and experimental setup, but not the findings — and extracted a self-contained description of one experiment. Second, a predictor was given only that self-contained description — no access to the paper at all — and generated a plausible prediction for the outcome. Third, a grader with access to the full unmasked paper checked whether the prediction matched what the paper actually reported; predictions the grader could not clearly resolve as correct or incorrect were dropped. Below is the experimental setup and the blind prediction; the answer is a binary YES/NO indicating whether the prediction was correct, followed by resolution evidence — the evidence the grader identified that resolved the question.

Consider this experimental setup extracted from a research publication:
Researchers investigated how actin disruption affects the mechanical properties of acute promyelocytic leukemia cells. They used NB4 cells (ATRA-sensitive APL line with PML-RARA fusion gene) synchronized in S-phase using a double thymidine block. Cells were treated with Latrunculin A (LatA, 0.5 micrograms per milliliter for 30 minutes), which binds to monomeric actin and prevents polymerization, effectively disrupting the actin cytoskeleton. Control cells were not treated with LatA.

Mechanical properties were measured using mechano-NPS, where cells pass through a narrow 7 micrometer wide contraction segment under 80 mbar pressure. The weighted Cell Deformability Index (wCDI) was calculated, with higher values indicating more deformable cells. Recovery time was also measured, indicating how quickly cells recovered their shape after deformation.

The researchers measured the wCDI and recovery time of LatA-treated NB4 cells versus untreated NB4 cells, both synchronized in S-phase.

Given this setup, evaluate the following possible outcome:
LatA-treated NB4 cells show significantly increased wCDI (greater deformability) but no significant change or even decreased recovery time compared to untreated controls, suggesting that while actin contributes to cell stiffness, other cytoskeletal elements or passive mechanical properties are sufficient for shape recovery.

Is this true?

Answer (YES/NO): NO